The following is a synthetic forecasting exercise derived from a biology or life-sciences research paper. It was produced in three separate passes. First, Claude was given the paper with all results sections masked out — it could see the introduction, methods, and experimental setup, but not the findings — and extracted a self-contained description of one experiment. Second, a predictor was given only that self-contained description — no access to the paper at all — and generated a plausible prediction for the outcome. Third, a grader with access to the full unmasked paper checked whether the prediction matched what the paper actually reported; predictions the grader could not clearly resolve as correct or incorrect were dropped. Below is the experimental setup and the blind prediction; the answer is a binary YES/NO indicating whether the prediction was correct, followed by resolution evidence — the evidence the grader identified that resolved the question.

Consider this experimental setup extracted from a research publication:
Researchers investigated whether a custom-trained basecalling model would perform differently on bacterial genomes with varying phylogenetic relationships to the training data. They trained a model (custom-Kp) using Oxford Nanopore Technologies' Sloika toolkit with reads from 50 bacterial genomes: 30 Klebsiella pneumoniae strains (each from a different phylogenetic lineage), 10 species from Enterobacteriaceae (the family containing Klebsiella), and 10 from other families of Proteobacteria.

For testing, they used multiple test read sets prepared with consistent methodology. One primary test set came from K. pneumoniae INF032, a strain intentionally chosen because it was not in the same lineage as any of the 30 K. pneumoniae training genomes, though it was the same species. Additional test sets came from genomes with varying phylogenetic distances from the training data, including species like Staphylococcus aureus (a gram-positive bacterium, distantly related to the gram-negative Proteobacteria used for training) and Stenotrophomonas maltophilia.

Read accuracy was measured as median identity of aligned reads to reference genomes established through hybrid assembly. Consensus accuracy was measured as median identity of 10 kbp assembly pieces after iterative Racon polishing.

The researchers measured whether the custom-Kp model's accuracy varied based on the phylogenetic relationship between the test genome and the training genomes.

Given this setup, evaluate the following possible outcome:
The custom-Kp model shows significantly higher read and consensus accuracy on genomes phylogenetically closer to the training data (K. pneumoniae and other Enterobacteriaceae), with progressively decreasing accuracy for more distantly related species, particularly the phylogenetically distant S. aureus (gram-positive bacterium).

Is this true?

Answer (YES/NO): NO